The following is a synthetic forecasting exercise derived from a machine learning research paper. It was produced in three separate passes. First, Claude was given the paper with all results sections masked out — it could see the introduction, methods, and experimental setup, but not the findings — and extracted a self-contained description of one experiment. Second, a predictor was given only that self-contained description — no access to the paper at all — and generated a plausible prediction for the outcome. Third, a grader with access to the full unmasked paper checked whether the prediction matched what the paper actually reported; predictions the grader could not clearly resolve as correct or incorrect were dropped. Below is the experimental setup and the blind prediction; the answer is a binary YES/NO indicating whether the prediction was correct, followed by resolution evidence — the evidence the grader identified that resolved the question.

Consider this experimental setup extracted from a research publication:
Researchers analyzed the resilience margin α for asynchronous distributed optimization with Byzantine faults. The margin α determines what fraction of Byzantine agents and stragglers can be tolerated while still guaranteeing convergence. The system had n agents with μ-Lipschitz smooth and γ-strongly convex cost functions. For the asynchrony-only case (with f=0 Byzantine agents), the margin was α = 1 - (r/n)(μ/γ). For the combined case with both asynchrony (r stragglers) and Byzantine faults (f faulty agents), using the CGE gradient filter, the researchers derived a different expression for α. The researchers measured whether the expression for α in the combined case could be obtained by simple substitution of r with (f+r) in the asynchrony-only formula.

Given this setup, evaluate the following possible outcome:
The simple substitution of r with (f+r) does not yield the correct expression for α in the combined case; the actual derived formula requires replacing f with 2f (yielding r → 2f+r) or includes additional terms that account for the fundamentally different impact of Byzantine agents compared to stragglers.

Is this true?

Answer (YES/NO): NO